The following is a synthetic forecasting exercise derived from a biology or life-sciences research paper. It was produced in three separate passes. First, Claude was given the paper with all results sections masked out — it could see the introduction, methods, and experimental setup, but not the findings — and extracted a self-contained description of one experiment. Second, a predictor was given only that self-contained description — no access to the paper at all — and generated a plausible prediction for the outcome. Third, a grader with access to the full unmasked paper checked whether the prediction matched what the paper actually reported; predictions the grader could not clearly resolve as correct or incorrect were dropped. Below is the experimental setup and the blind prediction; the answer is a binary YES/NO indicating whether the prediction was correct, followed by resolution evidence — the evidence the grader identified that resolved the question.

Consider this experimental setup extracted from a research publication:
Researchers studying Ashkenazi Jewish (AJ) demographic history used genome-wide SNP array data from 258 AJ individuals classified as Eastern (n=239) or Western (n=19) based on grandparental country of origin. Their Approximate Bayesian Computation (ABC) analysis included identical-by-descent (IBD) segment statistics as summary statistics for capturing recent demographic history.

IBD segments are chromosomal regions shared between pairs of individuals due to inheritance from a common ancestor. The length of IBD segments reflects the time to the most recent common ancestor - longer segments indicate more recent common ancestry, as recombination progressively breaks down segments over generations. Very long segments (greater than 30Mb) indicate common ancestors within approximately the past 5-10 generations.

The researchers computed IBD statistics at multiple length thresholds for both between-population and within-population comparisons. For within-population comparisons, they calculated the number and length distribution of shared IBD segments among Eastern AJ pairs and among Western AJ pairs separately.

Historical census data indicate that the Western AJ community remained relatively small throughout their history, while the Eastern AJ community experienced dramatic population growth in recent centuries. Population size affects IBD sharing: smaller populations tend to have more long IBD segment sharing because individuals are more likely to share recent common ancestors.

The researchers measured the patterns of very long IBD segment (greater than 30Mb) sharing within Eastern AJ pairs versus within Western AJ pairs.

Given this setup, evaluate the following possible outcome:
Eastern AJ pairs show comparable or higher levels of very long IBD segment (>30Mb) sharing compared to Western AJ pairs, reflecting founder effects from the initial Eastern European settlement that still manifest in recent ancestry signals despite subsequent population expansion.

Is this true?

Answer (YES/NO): NO